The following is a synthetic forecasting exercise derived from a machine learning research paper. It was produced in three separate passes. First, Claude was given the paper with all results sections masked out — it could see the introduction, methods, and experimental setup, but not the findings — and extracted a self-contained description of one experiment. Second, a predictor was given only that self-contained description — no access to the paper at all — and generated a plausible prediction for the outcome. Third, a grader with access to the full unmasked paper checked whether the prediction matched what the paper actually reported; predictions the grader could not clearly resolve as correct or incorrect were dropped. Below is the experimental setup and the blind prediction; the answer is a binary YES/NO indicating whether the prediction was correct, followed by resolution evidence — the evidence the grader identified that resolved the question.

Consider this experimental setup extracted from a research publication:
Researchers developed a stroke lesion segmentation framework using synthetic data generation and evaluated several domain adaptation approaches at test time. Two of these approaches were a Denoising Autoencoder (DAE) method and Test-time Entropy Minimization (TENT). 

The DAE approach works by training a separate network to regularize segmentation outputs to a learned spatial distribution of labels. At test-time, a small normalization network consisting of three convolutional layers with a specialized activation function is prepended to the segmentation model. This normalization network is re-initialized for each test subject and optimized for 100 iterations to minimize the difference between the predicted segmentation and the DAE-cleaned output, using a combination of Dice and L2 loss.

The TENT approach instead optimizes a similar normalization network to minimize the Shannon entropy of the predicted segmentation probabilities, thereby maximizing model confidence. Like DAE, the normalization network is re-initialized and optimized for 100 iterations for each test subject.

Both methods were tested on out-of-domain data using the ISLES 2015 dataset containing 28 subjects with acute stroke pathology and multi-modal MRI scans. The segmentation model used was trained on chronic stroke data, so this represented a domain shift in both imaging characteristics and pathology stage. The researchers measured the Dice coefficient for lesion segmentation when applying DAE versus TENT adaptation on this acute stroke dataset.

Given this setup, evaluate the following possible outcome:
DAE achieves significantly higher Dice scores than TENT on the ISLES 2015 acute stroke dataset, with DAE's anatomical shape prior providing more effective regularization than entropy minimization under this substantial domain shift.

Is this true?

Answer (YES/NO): YES